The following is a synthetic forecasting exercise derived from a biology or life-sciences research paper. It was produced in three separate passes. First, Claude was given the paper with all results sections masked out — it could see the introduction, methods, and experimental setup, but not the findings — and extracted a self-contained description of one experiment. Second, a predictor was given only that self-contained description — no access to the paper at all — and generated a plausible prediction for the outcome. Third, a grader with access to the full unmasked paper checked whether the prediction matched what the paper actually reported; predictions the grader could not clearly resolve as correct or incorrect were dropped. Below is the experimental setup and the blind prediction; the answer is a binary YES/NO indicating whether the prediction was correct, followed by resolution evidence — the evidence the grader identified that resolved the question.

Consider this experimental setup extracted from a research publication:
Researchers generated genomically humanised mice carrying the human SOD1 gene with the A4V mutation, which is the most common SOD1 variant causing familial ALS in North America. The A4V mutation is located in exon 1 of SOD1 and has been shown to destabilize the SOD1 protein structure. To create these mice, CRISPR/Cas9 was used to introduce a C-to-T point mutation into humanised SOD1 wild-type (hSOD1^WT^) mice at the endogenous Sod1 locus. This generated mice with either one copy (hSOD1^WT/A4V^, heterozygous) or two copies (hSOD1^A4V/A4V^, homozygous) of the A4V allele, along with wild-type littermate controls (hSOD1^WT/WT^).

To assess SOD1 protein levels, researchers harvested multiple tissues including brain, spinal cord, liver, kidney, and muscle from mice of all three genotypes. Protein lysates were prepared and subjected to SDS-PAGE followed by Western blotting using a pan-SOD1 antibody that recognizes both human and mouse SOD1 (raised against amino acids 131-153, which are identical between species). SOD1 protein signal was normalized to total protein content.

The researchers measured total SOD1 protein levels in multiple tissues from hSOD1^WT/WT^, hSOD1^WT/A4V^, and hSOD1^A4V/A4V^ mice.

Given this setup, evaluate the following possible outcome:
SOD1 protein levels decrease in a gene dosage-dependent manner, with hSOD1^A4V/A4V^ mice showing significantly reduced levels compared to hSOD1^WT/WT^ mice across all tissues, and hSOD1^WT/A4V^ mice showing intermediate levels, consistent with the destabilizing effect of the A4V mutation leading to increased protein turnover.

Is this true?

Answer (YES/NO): YES